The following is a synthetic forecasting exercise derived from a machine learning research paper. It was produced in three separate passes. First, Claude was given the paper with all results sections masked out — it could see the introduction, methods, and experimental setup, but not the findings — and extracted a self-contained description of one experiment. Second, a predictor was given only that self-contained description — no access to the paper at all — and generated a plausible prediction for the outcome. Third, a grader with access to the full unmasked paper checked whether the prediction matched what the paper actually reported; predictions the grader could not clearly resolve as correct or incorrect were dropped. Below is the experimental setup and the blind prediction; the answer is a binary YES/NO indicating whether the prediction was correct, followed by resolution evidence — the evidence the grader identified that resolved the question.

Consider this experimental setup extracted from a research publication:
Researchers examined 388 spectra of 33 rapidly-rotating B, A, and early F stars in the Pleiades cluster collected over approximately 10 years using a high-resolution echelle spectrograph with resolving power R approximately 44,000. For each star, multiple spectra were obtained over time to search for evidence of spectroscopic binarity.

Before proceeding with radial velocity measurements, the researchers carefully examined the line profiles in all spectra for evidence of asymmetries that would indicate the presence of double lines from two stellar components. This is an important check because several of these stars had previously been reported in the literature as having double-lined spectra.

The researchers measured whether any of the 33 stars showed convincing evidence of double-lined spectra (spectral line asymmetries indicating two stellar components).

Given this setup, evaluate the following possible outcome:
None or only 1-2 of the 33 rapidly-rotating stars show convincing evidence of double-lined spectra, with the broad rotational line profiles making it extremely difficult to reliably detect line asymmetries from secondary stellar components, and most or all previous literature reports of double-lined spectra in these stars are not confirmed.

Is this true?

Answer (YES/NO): YES